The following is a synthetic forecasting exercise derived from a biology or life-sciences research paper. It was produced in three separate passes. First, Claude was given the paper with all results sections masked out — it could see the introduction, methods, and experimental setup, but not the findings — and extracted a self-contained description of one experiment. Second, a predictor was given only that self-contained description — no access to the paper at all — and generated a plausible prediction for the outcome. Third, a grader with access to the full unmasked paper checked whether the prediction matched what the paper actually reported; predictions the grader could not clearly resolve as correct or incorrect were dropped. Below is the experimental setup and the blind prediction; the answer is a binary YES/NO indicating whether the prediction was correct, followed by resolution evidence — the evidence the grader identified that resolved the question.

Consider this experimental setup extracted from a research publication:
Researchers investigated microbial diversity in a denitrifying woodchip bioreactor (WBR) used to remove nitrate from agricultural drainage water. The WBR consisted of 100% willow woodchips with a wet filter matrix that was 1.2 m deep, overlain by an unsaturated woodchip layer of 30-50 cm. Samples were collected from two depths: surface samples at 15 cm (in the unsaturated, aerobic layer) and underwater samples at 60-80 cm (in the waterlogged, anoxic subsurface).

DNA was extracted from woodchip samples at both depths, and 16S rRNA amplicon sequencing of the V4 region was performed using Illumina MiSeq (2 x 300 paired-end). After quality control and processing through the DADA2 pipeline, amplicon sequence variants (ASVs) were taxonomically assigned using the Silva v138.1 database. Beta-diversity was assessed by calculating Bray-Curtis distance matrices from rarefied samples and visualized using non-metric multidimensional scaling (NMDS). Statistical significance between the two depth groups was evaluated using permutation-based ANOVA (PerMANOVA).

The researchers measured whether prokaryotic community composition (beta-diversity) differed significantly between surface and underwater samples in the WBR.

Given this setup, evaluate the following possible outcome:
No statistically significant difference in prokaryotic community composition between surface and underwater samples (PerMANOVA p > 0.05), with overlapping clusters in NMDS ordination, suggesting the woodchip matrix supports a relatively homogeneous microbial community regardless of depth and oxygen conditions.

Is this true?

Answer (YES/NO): NO